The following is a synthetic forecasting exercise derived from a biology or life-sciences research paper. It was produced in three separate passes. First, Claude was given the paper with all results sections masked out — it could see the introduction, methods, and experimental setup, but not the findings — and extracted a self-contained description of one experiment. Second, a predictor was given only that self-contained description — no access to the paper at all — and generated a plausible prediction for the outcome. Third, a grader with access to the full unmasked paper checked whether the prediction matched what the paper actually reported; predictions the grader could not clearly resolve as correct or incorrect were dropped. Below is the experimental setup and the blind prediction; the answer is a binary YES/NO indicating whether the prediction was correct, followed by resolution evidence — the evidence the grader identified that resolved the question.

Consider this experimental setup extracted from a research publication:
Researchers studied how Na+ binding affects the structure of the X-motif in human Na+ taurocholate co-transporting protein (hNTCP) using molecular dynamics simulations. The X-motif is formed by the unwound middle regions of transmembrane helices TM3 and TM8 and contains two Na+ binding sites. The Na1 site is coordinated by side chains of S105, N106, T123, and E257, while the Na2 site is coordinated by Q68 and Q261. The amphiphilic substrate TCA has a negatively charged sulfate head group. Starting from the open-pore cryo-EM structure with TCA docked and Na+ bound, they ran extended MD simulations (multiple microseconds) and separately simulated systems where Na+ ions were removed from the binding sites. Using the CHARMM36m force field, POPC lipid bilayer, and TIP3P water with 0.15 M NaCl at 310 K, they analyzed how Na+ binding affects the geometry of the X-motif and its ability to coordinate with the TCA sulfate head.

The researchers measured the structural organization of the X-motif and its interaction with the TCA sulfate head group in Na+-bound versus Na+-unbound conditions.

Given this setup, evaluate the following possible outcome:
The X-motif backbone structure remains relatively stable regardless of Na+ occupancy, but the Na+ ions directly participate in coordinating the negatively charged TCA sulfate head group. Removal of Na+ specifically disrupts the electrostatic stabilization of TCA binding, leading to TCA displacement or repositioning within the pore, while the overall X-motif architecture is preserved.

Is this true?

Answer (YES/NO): NO